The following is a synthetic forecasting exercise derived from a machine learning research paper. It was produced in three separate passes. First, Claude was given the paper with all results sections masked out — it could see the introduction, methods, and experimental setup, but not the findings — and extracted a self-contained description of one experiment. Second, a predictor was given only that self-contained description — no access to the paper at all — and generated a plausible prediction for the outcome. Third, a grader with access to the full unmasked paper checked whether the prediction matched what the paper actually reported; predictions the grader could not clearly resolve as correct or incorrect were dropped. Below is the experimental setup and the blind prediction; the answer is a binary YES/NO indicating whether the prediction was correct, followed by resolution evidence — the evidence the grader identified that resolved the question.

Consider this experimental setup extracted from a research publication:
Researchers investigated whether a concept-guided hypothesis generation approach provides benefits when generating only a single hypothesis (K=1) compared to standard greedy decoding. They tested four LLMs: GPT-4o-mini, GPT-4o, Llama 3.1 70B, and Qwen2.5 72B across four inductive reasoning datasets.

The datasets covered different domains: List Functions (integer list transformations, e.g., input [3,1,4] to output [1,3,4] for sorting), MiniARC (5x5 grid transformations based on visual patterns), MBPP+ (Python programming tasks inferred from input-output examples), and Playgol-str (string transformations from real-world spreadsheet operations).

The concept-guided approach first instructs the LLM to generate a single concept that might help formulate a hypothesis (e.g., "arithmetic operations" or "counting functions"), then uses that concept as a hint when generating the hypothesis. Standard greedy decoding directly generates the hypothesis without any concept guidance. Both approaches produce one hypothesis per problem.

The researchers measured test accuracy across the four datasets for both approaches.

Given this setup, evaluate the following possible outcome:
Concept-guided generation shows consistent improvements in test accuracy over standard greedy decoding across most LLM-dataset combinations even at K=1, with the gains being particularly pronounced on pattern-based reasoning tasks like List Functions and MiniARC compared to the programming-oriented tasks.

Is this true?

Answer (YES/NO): NO